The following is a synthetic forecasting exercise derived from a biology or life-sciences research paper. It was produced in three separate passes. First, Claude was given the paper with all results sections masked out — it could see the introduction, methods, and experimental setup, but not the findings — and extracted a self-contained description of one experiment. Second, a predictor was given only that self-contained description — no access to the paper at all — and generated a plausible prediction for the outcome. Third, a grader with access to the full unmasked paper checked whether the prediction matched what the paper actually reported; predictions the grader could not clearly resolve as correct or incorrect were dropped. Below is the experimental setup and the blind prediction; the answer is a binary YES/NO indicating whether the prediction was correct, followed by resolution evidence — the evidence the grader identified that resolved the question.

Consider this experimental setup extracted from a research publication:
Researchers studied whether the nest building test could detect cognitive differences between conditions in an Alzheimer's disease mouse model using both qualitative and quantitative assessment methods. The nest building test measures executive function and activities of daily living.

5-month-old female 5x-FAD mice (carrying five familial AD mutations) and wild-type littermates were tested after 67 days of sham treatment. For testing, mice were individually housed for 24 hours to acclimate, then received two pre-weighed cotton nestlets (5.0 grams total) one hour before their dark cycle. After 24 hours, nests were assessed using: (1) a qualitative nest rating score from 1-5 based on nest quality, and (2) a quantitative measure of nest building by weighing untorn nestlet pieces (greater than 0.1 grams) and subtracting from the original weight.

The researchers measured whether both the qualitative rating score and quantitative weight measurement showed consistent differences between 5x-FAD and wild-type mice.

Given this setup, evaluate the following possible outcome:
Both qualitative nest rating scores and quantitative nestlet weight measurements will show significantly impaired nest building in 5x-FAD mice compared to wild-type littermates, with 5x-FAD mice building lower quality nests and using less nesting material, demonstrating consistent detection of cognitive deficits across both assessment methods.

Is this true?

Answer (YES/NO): YES